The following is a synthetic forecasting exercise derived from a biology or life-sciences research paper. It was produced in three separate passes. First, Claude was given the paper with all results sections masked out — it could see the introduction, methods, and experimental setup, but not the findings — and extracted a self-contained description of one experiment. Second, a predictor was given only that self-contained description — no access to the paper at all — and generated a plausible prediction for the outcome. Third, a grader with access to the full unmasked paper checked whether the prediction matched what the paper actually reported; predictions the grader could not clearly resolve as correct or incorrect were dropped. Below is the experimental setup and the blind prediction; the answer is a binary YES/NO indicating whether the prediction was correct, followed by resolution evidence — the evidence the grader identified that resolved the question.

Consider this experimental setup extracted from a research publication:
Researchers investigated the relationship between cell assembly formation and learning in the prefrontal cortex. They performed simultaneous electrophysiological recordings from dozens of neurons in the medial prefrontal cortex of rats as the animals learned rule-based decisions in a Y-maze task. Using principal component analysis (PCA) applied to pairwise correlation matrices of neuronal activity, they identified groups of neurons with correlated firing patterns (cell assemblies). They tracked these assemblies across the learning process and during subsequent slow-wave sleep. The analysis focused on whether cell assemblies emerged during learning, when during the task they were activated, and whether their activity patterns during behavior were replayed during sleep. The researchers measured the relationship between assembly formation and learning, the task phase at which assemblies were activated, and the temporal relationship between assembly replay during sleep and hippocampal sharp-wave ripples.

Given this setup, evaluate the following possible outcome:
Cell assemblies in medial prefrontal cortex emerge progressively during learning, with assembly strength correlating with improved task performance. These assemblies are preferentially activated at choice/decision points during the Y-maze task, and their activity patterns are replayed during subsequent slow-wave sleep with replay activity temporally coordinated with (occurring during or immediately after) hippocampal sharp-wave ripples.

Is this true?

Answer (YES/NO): NO